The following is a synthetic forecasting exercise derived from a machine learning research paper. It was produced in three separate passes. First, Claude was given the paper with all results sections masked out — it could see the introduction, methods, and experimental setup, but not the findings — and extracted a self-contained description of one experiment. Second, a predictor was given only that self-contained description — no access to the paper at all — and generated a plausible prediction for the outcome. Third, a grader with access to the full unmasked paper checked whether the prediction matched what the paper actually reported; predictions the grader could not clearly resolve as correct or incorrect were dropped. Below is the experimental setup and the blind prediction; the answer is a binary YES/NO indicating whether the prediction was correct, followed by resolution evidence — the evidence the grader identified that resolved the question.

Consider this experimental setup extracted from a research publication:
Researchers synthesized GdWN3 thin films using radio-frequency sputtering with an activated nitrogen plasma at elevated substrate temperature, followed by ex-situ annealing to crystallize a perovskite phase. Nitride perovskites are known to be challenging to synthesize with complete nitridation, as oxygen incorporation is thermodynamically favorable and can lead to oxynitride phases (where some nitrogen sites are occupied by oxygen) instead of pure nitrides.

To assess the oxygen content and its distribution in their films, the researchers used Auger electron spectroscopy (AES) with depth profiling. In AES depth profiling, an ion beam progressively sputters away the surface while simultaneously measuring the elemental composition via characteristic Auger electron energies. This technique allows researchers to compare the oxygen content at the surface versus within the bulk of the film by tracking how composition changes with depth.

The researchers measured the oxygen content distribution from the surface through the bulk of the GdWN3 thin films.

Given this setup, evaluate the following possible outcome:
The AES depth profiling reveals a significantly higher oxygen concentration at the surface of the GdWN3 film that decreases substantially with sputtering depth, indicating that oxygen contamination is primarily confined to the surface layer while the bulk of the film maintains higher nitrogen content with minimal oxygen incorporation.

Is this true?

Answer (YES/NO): YES